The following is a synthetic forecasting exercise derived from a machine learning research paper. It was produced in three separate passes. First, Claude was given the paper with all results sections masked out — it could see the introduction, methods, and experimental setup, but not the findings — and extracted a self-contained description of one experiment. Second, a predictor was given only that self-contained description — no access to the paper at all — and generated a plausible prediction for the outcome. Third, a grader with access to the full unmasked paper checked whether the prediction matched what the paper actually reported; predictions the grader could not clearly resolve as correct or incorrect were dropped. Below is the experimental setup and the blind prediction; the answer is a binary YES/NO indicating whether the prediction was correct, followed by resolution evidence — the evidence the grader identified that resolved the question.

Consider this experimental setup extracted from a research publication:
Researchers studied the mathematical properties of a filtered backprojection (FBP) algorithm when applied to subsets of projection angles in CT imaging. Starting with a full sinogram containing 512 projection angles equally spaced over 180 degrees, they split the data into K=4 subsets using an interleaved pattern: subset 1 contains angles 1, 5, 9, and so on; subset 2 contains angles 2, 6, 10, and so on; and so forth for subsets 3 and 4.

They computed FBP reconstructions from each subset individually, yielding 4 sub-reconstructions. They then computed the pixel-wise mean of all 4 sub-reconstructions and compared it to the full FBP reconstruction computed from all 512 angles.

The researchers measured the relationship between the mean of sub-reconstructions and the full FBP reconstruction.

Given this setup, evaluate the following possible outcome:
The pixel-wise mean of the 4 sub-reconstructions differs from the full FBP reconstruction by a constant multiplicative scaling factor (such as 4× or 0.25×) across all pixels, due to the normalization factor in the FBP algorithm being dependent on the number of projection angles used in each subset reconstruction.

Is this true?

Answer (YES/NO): NO